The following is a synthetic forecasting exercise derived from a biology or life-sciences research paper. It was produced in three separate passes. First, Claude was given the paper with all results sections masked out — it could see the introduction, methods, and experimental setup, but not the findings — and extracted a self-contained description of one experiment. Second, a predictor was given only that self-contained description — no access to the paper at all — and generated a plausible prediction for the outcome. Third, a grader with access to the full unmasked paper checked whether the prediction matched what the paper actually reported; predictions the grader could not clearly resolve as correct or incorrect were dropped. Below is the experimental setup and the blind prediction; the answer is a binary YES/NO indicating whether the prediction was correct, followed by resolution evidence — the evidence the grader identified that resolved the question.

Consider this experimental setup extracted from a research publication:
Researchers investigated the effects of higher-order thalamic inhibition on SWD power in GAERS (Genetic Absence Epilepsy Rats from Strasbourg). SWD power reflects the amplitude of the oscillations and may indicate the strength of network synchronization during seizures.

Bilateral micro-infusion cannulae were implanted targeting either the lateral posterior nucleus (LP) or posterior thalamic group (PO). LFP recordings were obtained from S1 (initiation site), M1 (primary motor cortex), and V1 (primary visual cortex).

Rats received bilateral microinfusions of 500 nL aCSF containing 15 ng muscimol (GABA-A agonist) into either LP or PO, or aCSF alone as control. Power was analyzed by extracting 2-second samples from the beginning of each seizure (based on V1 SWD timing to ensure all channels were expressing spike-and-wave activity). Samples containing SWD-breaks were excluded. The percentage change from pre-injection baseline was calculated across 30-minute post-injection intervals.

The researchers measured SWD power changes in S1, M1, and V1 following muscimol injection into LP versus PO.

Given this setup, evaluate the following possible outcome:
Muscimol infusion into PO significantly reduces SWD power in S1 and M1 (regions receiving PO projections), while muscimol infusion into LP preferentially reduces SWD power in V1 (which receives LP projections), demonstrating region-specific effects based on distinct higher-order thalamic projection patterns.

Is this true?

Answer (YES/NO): NO